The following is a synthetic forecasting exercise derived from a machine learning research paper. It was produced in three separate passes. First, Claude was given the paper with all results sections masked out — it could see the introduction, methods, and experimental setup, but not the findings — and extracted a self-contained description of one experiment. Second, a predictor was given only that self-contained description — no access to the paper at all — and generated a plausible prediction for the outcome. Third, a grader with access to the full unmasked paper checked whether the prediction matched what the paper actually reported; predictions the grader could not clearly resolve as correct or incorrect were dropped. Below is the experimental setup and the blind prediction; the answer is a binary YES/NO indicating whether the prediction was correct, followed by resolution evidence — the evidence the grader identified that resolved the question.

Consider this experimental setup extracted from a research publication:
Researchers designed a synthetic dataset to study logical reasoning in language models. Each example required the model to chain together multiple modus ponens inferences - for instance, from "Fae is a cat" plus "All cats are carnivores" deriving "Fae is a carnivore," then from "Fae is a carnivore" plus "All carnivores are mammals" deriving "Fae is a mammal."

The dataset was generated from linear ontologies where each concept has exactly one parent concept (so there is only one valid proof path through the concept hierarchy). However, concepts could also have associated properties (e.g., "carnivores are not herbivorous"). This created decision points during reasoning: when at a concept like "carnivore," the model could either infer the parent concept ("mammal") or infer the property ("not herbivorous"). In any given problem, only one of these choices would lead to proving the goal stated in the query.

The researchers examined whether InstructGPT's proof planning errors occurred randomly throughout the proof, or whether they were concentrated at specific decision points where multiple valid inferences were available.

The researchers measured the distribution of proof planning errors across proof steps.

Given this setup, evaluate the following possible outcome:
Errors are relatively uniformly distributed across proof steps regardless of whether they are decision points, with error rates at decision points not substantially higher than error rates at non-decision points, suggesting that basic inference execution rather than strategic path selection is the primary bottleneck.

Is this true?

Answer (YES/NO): NO